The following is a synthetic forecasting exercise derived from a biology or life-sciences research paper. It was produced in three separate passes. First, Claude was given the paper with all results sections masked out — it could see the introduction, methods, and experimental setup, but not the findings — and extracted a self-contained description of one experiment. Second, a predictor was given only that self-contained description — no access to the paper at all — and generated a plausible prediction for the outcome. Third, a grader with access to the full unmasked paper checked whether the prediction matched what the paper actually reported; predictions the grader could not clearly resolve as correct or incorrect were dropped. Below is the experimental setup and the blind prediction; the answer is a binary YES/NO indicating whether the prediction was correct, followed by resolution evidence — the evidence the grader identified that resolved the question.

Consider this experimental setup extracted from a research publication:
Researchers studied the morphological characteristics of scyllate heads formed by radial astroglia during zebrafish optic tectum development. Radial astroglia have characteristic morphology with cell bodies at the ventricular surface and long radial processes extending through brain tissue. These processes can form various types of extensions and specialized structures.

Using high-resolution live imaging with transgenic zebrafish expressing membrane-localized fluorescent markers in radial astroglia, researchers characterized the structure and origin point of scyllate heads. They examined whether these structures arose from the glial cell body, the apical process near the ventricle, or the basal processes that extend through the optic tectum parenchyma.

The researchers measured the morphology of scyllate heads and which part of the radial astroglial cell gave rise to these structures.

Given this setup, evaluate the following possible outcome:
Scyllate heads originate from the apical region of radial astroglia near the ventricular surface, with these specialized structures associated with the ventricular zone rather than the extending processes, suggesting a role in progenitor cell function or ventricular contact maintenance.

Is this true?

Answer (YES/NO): NO